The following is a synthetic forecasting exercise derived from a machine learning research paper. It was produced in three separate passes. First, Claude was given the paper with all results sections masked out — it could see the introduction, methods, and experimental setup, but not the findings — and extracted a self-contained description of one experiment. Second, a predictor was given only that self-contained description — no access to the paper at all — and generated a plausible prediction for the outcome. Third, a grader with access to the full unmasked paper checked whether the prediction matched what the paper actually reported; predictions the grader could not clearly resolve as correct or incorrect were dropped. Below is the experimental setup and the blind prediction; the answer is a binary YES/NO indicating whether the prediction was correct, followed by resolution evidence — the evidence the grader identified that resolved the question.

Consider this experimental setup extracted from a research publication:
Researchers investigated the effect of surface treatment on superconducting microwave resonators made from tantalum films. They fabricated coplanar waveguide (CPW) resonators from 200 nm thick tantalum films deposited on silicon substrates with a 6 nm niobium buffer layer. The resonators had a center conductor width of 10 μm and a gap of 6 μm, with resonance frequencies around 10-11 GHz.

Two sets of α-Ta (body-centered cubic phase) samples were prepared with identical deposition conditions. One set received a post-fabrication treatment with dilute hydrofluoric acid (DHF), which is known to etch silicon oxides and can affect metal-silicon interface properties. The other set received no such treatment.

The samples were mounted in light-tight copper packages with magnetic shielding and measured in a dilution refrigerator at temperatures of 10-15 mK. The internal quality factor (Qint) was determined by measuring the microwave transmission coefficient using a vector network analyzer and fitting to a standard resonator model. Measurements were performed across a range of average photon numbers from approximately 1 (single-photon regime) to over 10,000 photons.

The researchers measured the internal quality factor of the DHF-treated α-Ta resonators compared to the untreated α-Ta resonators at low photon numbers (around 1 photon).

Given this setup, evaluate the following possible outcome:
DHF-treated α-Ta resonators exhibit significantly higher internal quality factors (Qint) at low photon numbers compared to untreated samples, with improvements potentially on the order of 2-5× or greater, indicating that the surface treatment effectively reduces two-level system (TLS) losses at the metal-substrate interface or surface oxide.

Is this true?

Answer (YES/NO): YES